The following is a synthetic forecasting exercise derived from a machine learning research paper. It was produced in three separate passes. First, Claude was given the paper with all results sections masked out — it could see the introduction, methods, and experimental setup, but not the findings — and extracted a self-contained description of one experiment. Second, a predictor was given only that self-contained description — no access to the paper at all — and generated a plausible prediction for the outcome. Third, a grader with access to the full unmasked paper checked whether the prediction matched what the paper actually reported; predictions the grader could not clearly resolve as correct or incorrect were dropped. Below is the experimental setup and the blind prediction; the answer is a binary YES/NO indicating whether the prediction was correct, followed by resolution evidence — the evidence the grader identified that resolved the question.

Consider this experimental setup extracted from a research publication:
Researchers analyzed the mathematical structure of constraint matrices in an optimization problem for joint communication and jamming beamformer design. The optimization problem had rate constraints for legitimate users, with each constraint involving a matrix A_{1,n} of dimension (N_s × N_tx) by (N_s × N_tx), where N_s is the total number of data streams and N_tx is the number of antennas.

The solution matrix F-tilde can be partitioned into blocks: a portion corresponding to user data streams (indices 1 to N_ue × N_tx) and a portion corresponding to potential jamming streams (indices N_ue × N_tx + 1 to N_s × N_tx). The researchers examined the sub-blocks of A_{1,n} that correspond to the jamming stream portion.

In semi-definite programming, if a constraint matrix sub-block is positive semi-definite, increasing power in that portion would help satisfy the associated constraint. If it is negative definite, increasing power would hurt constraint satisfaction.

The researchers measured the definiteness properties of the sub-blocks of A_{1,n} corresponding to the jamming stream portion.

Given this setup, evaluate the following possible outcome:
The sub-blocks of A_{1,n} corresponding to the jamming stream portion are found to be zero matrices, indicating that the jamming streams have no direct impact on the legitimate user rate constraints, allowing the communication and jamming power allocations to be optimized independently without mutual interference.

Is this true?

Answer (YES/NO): NO